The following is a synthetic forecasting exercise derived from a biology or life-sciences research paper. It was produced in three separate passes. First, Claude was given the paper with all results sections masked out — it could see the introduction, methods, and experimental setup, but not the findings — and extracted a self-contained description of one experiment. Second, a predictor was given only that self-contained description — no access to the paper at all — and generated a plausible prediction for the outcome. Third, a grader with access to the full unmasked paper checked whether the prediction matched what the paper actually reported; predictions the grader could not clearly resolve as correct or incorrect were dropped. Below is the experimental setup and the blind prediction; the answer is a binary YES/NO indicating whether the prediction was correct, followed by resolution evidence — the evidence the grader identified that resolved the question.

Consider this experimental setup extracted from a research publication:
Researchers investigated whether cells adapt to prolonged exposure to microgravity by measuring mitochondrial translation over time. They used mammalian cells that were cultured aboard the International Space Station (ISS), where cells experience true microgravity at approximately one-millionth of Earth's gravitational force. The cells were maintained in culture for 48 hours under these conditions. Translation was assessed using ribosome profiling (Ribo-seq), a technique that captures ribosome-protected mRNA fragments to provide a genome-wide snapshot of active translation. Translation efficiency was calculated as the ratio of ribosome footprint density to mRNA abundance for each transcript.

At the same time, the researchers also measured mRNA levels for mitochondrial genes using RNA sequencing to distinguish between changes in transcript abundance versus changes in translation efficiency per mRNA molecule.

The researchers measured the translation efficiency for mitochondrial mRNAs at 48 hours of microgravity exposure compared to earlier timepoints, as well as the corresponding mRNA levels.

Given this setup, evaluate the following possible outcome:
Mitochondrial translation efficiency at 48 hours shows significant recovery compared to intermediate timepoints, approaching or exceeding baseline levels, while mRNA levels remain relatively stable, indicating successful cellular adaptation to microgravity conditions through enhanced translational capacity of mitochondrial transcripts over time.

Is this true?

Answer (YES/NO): NO